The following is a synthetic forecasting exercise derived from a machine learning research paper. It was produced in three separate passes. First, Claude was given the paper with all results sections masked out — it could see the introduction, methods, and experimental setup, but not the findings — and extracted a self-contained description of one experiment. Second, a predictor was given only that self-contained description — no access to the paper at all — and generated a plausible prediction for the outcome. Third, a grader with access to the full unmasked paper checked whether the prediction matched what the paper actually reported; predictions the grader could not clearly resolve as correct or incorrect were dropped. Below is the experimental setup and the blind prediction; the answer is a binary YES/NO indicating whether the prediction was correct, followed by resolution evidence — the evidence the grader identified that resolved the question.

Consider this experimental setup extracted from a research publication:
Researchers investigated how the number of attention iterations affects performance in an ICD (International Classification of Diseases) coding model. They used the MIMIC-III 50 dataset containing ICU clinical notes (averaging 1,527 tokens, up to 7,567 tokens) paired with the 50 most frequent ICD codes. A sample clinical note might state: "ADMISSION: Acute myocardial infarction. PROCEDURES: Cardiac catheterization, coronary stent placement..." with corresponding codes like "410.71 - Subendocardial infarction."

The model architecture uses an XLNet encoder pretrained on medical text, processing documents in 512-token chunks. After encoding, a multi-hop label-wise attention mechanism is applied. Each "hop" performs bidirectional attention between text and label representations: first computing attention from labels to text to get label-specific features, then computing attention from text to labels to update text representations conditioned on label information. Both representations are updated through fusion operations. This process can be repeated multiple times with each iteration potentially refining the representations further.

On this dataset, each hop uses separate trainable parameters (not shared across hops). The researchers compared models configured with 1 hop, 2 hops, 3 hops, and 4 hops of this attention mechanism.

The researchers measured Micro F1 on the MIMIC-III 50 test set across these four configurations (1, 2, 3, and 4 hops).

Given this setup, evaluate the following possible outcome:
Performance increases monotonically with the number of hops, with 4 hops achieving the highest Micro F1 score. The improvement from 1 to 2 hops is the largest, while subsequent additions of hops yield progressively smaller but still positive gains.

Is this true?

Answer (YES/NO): NO